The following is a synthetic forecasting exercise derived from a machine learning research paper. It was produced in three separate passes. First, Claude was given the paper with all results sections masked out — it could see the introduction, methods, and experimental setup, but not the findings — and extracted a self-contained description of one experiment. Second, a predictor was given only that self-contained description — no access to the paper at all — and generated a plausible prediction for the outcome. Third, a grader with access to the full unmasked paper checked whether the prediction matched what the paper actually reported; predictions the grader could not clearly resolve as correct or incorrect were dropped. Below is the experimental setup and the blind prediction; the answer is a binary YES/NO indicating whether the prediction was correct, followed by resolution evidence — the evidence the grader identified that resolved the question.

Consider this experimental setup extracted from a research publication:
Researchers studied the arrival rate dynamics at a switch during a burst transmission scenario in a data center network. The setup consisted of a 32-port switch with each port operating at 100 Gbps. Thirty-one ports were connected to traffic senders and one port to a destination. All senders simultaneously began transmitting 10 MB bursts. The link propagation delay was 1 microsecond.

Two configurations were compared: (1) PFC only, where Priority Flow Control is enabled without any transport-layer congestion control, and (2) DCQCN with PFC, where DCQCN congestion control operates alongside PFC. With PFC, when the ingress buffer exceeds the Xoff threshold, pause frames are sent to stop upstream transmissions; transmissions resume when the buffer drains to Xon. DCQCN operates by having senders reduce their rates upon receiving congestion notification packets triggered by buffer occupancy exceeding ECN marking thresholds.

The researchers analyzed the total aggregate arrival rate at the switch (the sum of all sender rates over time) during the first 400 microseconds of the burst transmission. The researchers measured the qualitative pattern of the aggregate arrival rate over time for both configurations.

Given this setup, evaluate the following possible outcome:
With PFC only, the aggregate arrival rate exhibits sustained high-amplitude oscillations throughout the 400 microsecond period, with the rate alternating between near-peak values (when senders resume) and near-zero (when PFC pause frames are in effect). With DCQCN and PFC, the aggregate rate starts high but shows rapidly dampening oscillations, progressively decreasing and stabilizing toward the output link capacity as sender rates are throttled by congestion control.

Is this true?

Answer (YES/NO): NO